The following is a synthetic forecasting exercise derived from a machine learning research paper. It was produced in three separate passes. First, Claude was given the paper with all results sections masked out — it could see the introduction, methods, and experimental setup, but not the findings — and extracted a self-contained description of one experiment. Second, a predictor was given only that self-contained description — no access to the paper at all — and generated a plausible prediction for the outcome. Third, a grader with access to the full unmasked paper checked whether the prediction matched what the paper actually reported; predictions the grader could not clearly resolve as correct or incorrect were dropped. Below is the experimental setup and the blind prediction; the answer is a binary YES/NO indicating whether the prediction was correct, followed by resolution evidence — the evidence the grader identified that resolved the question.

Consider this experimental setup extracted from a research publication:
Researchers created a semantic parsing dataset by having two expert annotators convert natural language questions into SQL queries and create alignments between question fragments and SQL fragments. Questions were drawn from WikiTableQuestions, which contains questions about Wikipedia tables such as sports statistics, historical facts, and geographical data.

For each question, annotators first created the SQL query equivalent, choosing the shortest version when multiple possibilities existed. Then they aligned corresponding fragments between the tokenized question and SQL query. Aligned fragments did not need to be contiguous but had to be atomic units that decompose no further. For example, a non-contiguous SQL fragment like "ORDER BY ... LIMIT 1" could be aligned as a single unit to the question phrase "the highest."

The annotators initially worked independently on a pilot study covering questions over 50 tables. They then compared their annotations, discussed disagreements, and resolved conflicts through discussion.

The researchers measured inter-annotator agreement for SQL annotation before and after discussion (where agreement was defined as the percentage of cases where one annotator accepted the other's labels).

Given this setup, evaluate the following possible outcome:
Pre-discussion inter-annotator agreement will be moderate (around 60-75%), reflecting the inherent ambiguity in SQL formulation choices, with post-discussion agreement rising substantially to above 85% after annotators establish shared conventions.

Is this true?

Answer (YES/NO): YES